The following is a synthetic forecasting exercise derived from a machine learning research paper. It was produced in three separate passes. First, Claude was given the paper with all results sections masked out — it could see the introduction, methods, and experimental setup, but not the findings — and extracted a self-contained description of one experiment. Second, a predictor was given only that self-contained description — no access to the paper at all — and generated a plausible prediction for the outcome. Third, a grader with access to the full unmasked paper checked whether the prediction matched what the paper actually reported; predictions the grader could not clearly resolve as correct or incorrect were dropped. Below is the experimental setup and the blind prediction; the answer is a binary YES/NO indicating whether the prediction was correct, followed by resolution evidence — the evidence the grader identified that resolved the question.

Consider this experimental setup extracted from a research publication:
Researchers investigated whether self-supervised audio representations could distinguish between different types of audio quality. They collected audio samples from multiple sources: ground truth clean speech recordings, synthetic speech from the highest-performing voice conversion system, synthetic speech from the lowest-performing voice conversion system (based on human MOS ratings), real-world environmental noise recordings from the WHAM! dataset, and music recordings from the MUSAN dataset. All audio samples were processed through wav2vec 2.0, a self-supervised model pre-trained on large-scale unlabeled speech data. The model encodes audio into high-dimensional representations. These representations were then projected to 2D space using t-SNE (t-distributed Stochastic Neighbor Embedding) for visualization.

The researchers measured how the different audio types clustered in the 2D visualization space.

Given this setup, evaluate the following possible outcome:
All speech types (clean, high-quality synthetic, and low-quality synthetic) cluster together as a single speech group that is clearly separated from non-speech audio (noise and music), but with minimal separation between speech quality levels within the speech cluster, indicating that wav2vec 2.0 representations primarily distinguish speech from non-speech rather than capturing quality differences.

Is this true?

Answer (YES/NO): NO